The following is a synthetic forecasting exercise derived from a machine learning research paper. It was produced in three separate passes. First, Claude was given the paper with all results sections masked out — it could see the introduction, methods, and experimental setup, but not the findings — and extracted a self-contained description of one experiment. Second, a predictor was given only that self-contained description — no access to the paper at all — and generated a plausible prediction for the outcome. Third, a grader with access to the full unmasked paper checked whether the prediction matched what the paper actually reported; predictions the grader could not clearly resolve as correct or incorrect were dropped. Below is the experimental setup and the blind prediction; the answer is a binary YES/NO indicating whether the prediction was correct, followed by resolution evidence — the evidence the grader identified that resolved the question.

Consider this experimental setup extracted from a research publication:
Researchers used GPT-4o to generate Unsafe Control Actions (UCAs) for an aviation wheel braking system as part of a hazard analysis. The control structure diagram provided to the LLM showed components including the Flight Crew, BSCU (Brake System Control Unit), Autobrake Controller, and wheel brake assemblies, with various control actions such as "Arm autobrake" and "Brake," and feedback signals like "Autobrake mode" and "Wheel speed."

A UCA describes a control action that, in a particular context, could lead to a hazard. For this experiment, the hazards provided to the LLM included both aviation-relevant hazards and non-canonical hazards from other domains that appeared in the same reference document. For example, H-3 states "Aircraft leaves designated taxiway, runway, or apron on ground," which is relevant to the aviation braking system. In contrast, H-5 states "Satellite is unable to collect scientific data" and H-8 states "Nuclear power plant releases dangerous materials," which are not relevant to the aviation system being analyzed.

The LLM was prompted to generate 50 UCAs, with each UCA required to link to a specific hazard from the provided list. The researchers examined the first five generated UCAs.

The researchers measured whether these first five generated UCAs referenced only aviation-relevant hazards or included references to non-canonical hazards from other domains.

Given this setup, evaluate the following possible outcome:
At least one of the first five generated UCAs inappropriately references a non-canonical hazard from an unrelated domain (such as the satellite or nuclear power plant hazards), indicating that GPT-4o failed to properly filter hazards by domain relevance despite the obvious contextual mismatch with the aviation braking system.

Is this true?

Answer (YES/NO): NO